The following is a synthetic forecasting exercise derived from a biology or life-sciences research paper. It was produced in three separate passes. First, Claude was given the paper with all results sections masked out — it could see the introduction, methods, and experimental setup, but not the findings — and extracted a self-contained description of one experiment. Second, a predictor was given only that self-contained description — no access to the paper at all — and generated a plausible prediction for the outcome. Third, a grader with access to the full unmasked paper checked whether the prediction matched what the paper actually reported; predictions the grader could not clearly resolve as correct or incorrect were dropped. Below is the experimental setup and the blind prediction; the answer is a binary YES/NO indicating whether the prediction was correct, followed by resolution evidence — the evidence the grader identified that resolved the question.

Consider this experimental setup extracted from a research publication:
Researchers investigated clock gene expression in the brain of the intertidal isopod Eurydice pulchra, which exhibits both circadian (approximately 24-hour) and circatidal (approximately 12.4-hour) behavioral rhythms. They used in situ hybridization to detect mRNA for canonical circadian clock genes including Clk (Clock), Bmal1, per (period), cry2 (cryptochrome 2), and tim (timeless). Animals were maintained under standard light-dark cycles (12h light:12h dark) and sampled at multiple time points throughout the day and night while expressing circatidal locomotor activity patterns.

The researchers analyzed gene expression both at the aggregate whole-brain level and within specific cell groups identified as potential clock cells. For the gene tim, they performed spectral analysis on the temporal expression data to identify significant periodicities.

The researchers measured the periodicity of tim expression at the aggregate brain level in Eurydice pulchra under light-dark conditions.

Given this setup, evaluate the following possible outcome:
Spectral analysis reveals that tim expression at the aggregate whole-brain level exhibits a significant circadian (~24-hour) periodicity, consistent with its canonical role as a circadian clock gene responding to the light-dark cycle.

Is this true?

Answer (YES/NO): YES